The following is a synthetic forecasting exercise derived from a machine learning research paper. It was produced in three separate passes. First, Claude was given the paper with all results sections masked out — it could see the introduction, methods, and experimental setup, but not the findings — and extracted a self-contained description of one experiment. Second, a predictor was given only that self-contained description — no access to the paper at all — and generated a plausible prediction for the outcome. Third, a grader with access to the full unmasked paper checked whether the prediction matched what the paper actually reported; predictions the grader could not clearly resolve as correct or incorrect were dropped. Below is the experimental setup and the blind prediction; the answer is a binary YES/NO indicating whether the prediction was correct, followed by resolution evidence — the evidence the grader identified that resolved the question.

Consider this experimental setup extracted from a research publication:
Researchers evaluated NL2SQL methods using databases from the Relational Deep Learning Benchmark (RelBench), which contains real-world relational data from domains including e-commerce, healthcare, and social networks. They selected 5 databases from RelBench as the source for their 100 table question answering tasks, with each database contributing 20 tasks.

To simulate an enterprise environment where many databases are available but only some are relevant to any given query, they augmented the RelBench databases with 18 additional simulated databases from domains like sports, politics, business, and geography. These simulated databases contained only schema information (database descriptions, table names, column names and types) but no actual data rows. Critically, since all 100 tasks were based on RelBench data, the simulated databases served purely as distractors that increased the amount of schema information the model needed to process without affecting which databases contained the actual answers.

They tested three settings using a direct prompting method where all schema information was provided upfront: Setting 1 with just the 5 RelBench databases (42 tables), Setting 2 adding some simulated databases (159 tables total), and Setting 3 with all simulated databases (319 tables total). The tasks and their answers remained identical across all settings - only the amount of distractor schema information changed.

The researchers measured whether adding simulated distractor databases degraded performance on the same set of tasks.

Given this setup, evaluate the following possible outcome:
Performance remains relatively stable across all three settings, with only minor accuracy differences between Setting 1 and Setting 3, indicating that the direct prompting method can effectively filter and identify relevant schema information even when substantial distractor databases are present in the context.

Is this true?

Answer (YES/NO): NO